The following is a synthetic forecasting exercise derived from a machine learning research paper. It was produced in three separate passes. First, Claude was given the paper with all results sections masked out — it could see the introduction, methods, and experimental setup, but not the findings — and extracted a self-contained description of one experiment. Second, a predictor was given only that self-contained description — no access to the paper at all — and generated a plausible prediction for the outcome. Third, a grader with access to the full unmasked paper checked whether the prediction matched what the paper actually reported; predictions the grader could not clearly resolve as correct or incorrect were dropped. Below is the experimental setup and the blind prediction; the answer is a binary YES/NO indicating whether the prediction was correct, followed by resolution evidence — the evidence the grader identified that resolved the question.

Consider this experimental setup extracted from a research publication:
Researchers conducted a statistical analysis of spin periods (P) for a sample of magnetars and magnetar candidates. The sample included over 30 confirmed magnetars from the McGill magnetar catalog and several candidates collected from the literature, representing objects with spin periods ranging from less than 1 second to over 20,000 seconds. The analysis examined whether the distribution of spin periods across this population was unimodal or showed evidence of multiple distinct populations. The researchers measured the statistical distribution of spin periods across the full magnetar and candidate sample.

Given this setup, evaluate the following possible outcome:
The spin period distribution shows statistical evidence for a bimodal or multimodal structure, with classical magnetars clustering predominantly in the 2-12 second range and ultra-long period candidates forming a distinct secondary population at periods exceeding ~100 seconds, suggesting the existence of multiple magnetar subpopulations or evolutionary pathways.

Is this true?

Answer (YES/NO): NO